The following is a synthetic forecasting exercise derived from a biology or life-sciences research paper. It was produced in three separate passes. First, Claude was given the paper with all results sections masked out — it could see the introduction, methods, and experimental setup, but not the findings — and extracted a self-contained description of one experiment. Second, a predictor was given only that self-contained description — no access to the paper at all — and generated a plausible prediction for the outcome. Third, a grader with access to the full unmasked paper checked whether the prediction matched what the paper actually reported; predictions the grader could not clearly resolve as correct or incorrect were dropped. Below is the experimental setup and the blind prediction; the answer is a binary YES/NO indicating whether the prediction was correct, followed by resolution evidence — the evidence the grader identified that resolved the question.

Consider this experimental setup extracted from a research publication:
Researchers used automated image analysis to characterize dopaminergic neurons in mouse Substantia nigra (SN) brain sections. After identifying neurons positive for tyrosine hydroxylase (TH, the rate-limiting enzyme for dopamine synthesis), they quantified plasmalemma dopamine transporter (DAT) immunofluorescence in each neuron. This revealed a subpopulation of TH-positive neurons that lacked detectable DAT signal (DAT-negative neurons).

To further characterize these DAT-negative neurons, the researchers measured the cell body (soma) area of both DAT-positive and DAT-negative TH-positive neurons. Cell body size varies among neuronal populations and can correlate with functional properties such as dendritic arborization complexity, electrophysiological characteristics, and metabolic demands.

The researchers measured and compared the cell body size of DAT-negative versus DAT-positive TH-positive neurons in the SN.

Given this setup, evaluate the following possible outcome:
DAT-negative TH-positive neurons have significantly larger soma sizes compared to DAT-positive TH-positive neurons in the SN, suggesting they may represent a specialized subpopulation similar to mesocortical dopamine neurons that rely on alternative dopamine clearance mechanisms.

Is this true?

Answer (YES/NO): NO